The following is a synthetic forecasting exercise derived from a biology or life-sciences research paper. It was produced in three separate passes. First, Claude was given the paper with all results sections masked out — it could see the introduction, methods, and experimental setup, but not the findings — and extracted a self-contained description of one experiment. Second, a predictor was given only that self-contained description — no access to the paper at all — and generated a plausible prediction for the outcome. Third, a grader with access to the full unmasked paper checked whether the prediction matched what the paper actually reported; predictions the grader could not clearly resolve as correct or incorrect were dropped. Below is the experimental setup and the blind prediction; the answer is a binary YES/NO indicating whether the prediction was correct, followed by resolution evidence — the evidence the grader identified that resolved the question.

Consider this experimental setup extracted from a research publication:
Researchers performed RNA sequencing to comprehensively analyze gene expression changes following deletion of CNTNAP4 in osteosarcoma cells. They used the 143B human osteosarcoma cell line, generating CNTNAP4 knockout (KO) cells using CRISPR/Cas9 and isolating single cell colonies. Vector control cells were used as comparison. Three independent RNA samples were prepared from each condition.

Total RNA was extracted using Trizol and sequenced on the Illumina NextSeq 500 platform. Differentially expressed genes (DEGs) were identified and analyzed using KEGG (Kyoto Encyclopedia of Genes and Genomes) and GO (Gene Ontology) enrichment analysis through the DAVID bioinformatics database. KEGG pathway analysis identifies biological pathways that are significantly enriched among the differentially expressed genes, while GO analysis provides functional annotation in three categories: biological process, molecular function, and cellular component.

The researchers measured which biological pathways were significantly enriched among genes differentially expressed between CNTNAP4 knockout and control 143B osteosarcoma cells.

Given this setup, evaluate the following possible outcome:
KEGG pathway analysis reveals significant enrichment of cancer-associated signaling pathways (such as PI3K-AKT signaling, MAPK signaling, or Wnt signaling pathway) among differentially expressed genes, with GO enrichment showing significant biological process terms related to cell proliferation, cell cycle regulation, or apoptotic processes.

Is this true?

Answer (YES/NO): YES